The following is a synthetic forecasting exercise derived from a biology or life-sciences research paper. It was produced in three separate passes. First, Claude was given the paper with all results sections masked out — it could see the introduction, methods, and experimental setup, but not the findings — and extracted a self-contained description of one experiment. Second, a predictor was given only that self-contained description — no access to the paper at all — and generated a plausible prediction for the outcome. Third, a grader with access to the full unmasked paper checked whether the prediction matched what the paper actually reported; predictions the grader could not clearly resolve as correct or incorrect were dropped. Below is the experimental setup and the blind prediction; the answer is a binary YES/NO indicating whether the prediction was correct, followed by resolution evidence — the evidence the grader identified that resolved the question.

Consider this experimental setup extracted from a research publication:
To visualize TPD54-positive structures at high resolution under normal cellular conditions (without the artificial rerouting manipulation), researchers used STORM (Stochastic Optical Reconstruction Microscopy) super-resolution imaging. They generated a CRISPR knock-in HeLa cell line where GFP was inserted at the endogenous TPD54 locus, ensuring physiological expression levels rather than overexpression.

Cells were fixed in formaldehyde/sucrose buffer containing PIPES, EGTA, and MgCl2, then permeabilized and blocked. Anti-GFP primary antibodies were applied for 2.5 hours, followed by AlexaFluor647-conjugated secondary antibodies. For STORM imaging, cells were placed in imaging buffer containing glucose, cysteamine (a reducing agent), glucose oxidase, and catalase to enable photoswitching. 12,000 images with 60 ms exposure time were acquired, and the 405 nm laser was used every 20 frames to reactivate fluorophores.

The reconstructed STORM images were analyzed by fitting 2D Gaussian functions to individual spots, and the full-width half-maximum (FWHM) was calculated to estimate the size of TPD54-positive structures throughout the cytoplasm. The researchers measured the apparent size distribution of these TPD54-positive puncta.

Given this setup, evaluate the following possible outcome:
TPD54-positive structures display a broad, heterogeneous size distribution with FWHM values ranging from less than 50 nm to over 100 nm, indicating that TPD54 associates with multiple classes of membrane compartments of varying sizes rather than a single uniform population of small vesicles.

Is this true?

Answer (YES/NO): NO